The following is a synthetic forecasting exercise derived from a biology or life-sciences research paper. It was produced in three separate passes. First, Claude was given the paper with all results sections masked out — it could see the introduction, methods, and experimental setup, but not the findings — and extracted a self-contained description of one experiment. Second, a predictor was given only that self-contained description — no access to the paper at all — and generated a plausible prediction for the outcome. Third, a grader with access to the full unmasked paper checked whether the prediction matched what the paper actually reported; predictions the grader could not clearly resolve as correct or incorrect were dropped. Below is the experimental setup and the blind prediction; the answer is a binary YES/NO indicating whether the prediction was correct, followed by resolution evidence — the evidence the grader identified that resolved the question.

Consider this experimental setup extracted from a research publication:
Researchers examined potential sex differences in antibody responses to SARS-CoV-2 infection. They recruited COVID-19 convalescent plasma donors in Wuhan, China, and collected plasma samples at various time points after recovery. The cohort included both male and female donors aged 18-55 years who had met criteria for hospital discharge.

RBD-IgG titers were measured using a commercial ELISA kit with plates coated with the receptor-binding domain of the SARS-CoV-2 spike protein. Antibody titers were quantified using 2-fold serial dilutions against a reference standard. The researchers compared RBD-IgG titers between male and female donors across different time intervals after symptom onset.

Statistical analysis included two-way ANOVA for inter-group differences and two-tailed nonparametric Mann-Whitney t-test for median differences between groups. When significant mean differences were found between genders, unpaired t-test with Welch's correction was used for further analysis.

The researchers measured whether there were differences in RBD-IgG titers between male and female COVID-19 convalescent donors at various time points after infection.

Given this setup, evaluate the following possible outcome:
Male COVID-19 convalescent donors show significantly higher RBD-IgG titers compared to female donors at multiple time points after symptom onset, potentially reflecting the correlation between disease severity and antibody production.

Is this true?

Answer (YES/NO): NO